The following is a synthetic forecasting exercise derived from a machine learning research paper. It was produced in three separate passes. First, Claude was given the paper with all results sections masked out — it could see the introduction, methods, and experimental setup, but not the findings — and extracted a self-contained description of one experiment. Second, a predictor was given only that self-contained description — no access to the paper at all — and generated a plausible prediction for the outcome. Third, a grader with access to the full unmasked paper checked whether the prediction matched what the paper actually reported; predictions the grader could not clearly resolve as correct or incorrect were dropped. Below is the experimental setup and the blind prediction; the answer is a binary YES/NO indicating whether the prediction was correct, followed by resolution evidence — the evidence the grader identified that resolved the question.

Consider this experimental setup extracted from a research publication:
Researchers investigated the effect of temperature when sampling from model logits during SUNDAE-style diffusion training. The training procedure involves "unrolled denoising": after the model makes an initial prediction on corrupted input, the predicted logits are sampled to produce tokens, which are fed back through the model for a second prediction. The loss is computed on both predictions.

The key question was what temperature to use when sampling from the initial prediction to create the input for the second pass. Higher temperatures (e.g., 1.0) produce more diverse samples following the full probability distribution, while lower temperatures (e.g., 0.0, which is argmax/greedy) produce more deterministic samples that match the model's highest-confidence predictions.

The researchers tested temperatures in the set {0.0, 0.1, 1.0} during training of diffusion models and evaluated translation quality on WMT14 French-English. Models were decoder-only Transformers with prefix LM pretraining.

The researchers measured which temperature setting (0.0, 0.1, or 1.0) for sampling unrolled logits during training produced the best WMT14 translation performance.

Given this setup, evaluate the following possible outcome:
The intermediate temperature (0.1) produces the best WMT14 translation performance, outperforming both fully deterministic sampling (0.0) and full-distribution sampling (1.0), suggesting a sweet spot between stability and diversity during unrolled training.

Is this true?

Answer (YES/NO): NO